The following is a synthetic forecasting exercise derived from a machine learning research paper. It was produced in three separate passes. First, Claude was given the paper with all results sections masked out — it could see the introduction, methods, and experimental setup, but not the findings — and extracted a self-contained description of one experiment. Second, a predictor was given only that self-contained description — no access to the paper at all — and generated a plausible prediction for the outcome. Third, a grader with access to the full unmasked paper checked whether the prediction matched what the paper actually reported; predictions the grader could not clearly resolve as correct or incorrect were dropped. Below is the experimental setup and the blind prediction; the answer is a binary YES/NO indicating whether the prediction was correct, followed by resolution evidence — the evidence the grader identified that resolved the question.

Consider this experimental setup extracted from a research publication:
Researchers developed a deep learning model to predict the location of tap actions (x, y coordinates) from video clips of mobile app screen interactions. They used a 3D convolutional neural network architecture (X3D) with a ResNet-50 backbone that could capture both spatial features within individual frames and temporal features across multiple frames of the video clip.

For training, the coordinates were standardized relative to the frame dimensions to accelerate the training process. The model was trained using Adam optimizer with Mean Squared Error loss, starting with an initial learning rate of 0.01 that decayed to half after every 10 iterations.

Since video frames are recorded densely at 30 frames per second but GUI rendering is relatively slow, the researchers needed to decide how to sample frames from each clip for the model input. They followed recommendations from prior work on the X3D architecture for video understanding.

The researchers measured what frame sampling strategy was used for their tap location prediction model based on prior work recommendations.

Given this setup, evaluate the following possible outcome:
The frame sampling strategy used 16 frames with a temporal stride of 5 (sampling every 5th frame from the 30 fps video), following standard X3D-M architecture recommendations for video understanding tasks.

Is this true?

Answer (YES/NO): YES